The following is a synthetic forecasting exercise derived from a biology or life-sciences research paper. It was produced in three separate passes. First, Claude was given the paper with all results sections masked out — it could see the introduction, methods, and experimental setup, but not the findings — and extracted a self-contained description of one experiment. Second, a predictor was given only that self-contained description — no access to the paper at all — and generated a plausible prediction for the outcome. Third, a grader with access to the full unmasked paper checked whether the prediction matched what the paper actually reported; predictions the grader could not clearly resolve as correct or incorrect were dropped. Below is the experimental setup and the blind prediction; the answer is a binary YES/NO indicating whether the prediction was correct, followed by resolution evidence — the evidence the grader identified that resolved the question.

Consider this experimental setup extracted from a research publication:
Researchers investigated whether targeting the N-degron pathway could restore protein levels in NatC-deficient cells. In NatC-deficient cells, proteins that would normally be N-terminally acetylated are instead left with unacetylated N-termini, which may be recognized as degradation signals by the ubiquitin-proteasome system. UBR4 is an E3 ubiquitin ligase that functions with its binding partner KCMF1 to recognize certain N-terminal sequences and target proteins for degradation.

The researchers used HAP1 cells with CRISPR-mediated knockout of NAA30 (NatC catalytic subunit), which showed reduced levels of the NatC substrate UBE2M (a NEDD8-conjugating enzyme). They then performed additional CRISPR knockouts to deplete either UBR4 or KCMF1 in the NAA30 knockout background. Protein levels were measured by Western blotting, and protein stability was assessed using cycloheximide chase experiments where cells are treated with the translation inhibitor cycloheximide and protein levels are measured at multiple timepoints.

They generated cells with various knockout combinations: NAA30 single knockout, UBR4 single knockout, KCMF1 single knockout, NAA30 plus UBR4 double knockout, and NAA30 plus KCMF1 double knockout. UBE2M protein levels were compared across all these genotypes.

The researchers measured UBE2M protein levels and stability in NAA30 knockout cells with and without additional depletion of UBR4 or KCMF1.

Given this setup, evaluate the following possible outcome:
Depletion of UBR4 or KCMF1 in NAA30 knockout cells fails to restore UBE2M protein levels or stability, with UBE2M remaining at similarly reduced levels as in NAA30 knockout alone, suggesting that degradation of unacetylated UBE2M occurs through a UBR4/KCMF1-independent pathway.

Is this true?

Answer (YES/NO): NO